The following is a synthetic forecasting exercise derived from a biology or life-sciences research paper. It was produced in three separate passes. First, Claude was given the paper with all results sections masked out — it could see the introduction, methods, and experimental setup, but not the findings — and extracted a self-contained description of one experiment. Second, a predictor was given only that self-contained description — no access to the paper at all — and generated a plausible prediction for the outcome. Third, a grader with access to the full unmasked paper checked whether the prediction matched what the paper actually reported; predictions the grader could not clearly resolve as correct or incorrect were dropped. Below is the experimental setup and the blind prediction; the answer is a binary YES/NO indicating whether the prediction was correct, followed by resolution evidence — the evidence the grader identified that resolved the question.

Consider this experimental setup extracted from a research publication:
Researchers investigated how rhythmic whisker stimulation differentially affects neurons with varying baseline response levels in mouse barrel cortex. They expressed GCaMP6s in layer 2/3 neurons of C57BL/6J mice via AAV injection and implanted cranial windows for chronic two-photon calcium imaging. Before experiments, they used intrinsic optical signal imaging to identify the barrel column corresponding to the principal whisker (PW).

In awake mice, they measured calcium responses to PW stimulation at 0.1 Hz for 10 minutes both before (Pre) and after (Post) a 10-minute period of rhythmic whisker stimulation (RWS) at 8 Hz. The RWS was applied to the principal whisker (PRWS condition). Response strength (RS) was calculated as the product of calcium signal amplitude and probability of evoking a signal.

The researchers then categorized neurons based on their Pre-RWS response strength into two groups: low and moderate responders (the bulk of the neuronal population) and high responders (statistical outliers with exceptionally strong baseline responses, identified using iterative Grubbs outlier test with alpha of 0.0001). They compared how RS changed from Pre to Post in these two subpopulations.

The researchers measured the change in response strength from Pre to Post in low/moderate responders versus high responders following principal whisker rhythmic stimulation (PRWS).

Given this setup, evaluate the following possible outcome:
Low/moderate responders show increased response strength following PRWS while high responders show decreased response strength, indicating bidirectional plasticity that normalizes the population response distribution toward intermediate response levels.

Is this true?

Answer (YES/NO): YES